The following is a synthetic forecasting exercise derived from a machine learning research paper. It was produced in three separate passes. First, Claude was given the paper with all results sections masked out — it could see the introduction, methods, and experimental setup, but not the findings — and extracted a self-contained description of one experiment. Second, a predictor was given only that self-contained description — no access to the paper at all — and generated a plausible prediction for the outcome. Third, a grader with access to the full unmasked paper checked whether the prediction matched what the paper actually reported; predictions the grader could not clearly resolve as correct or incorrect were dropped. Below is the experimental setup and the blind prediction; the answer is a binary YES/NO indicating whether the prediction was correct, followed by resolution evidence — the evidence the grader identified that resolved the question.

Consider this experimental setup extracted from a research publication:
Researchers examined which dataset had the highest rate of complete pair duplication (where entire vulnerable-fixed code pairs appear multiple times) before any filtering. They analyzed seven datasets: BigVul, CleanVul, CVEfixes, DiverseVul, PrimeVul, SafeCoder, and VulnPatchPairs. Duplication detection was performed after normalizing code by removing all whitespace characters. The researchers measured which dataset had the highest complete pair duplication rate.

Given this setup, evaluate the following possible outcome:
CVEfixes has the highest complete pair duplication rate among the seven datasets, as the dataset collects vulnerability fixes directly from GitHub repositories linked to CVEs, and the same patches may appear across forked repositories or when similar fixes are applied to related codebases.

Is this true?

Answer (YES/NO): YES